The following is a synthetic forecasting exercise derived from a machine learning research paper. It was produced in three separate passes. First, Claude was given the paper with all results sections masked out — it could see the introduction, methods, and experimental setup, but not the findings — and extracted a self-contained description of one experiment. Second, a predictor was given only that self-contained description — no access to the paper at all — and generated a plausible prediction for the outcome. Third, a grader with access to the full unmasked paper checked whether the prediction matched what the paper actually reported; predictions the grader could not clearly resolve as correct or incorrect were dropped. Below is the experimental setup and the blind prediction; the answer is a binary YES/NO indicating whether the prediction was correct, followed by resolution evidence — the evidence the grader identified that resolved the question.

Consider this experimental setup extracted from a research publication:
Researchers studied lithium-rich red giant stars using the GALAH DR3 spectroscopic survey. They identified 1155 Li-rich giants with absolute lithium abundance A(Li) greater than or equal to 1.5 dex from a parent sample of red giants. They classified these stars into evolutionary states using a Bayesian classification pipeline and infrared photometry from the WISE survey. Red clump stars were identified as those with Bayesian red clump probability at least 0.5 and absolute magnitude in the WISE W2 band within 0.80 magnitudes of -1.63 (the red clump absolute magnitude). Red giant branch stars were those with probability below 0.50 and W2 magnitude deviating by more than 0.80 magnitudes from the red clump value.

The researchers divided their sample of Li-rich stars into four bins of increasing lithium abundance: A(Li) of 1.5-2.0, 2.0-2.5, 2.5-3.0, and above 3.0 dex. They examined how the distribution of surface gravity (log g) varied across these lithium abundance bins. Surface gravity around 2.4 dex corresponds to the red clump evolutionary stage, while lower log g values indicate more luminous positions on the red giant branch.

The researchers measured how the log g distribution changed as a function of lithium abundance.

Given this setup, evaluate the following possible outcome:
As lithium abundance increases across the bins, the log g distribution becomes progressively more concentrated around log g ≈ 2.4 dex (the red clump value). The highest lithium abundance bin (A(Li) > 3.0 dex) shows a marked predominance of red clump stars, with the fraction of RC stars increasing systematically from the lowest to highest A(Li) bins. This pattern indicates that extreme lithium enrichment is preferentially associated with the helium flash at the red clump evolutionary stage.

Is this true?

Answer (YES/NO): YES